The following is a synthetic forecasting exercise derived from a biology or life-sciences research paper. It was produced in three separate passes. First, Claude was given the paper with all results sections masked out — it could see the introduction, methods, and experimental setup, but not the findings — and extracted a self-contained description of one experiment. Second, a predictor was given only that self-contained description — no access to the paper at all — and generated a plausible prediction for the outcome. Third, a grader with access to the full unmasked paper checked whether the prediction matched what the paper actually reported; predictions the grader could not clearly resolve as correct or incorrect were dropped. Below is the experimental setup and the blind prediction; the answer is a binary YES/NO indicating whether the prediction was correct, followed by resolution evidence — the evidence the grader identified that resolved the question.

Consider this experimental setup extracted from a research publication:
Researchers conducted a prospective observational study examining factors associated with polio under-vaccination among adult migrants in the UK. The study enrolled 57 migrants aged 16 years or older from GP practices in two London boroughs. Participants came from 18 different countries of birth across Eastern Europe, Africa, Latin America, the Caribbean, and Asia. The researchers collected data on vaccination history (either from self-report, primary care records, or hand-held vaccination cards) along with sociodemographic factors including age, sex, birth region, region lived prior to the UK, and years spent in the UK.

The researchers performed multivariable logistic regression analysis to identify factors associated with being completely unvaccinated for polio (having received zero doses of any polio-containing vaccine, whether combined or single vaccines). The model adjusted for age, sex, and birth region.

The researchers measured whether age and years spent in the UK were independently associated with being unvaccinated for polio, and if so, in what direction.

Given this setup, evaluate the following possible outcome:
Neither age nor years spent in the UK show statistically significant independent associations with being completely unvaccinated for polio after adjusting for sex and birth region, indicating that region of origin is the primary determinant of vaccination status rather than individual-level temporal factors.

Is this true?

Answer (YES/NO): NO